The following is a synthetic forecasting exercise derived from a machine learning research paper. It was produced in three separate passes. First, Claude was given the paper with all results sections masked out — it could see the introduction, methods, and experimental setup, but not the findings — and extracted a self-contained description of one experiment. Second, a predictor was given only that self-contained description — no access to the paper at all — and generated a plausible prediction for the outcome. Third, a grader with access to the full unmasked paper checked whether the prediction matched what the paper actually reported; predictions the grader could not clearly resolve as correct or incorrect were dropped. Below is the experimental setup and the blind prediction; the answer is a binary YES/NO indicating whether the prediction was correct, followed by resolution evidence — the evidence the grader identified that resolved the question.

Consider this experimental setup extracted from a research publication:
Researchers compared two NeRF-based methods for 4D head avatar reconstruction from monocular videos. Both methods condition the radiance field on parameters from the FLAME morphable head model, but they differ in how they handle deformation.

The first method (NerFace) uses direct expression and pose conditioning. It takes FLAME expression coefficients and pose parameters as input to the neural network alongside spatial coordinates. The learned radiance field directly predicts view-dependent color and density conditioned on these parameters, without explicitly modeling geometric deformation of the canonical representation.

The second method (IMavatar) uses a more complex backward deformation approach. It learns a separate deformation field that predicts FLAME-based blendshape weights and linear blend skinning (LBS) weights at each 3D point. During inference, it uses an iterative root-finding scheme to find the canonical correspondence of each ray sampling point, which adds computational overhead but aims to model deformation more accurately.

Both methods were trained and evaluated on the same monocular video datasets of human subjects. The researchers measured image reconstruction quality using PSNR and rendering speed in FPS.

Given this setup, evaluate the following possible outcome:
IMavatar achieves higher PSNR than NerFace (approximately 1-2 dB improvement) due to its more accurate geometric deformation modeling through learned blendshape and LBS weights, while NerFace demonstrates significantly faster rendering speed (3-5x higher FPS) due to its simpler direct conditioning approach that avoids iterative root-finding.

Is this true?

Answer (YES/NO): NO